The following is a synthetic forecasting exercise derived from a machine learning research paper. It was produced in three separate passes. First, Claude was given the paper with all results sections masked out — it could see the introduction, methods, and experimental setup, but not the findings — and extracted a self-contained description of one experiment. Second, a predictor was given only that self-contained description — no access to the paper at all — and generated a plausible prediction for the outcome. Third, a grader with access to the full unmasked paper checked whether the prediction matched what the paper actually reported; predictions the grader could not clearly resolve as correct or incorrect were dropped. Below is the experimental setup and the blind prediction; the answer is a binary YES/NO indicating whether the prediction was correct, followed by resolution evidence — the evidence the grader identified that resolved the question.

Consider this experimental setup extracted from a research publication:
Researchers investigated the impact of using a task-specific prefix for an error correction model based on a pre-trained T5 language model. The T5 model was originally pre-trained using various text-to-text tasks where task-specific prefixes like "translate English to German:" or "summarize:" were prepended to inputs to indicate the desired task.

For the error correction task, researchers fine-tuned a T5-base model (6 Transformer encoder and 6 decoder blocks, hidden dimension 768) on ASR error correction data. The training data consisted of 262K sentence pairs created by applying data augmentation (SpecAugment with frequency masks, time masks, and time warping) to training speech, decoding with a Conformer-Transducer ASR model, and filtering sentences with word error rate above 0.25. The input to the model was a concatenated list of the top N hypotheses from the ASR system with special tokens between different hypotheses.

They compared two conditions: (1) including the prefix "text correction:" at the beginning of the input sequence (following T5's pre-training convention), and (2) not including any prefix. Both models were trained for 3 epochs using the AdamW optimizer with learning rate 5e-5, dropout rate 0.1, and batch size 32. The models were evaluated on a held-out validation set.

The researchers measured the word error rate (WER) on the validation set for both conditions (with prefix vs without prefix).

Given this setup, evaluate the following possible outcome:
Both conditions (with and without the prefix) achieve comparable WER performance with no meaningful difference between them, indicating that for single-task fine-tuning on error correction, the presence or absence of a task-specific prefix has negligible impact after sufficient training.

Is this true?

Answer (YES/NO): NO